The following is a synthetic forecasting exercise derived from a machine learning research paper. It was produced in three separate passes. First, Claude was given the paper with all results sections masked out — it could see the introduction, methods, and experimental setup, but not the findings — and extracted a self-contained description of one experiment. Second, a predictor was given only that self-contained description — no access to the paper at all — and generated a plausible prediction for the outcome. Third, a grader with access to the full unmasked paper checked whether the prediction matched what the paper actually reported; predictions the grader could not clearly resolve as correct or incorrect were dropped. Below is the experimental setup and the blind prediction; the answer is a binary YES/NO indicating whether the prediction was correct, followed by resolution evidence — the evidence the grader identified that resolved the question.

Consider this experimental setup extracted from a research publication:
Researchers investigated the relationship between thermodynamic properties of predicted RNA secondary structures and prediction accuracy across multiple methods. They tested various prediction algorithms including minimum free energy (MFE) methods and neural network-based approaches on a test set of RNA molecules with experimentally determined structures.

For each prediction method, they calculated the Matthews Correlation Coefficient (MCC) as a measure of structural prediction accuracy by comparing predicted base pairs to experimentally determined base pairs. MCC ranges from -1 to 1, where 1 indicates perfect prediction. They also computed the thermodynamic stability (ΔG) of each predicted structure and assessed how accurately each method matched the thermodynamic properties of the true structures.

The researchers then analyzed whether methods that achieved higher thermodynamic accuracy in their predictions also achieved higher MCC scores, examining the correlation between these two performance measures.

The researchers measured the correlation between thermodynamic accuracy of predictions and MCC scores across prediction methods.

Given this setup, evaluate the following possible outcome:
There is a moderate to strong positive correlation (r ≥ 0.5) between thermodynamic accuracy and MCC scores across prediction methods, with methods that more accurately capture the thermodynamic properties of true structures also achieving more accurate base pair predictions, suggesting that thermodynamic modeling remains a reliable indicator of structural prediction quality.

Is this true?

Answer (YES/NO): NO